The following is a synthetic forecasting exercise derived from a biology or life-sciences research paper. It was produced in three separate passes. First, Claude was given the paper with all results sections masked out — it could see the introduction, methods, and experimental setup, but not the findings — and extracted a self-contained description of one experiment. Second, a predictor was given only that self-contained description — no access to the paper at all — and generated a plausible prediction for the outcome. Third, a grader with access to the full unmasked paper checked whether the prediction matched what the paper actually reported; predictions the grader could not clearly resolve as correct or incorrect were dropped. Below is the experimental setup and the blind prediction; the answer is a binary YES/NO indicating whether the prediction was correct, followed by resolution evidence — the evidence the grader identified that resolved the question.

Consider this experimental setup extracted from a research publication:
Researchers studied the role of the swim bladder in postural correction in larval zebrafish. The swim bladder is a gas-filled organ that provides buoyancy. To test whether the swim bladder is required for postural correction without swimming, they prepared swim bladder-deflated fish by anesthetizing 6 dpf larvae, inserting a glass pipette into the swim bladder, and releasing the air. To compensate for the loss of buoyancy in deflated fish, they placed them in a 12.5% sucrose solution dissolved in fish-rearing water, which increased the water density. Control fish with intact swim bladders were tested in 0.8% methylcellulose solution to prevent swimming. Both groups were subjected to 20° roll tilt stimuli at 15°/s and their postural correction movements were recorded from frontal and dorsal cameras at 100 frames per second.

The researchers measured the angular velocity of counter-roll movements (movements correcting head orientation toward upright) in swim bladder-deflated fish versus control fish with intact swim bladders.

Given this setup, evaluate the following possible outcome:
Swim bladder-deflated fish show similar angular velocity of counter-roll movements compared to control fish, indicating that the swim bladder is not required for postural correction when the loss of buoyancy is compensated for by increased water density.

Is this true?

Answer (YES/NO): NO